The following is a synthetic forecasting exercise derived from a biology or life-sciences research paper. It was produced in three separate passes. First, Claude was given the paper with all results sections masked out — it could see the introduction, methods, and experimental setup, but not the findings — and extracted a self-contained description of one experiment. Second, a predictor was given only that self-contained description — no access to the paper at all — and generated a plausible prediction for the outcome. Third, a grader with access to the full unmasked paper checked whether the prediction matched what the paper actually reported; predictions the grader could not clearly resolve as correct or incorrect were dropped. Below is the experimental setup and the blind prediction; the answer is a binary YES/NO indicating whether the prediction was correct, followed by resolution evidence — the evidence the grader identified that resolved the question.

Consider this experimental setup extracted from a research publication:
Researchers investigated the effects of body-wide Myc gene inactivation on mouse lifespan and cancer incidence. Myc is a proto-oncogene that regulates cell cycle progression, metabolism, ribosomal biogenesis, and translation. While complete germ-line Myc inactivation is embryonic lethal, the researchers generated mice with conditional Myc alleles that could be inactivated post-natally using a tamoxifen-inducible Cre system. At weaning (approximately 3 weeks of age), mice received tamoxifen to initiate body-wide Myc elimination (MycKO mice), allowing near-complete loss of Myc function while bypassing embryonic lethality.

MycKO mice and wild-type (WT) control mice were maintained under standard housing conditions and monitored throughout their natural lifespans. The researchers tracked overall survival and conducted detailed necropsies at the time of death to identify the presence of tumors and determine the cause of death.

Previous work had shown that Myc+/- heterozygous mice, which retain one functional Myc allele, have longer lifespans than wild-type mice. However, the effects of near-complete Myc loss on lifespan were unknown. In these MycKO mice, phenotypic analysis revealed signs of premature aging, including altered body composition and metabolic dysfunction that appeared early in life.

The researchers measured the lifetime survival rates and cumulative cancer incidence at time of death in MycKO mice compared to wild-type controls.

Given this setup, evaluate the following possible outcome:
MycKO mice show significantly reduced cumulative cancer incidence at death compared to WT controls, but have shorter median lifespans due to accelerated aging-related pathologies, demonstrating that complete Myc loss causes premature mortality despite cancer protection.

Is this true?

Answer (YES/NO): NO